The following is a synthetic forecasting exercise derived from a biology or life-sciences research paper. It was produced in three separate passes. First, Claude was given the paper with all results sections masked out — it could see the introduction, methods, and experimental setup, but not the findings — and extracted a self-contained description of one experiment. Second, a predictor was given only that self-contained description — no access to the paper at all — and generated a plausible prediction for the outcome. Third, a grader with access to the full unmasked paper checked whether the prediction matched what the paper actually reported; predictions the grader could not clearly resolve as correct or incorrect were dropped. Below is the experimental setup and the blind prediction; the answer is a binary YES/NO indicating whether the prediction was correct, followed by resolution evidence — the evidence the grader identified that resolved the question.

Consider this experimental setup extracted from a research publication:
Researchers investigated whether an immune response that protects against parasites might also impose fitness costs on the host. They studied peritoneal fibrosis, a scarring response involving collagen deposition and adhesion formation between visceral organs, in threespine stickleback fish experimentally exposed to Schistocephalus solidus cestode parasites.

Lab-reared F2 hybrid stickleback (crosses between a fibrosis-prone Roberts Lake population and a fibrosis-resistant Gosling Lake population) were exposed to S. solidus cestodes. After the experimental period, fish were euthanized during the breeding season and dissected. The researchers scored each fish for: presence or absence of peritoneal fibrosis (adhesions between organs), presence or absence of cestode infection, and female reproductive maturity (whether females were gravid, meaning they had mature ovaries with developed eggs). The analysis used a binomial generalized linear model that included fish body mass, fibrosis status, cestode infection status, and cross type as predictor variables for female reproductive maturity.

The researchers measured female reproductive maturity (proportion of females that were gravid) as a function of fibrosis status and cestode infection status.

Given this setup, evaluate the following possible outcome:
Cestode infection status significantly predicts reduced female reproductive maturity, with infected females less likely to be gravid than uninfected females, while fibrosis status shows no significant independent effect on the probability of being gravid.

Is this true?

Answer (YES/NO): NO